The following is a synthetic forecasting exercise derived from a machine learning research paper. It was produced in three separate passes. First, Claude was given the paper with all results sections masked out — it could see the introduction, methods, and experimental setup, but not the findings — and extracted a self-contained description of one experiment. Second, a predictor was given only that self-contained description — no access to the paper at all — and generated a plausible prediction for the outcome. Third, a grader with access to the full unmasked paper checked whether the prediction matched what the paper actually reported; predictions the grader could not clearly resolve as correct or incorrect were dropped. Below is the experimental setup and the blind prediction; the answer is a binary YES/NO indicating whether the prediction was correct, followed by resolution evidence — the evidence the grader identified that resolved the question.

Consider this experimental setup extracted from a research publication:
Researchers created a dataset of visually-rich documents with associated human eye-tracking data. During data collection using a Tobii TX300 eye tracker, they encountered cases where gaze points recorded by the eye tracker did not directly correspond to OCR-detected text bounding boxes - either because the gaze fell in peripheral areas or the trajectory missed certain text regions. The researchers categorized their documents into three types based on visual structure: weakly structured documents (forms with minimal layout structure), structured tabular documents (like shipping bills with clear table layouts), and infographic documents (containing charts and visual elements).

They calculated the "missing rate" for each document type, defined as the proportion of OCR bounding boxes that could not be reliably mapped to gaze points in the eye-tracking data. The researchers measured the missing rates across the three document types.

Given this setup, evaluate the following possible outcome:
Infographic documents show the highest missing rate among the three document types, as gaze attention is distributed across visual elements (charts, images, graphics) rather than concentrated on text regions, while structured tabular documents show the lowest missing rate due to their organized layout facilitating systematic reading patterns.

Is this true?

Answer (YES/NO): NO